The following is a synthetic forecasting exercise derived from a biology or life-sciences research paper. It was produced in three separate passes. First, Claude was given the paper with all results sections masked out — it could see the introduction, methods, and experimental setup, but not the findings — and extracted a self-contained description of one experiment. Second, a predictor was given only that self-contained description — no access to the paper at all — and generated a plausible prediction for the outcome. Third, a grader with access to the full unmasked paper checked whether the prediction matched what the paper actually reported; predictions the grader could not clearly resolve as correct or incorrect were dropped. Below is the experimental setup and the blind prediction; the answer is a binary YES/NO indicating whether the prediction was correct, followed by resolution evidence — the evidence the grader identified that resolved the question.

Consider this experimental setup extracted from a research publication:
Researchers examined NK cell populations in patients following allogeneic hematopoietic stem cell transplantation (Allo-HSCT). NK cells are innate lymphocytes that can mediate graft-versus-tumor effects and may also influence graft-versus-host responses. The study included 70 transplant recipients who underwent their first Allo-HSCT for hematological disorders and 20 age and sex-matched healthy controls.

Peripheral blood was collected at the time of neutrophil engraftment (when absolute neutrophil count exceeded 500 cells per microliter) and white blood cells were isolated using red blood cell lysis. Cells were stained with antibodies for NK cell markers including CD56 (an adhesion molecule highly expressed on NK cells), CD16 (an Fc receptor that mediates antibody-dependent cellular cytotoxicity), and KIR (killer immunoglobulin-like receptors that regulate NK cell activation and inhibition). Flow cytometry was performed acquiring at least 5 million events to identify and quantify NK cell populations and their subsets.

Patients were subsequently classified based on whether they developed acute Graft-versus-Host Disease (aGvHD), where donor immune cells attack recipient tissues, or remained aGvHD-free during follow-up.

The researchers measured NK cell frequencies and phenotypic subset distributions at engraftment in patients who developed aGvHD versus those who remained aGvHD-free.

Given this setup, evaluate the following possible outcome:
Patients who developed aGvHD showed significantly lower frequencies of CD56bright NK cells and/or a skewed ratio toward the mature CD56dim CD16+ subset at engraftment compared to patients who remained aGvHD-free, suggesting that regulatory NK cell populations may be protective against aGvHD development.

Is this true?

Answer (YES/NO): YES